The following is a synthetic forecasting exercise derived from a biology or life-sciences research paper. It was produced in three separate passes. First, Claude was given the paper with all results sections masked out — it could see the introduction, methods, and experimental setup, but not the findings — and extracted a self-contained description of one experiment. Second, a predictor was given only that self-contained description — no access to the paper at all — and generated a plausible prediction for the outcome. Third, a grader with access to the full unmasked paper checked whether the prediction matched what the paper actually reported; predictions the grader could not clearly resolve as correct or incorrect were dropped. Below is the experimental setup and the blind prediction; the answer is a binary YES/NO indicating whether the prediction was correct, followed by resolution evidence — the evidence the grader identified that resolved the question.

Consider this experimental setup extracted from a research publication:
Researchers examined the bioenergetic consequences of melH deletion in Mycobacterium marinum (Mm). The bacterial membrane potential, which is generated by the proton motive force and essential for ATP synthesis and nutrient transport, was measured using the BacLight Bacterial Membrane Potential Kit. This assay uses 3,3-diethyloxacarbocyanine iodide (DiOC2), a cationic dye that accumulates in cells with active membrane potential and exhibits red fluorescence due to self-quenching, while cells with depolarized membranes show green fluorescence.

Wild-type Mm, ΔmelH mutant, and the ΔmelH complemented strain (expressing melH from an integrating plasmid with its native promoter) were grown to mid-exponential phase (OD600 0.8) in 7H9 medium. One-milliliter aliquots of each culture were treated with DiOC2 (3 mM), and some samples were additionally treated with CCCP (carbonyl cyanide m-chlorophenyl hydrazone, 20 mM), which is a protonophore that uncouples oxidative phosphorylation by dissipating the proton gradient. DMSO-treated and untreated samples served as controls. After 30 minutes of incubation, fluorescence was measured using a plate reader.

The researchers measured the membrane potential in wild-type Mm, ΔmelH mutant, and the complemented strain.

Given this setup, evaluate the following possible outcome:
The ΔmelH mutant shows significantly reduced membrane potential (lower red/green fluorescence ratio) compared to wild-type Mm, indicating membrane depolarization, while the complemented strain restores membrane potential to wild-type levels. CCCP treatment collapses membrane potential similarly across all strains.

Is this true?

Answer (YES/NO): NO